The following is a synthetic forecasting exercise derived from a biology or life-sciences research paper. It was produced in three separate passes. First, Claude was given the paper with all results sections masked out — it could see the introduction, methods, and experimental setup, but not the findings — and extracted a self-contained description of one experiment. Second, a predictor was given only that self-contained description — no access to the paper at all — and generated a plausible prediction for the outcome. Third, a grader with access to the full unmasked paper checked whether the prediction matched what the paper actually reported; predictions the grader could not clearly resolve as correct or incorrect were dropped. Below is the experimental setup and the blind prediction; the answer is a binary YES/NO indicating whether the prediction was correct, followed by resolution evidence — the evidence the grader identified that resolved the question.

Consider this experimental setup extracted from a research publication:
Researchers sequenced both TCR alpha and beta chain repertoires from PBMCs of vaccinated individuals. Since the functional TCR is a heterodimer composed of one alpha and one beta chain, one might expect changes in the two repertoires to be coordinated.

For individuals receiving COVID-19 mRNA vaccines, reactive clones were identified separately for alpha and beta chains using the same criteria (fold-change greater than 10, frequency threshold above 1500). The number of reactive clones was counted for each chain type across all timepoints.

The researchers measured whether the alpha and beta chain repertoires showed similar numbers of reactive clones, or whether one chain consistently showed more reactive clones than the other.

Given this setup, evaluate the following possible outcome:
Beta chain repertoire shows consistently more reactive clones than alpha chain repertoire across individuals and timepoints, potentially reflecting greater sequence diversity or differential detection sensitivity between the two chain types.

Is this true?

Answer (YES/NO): NO